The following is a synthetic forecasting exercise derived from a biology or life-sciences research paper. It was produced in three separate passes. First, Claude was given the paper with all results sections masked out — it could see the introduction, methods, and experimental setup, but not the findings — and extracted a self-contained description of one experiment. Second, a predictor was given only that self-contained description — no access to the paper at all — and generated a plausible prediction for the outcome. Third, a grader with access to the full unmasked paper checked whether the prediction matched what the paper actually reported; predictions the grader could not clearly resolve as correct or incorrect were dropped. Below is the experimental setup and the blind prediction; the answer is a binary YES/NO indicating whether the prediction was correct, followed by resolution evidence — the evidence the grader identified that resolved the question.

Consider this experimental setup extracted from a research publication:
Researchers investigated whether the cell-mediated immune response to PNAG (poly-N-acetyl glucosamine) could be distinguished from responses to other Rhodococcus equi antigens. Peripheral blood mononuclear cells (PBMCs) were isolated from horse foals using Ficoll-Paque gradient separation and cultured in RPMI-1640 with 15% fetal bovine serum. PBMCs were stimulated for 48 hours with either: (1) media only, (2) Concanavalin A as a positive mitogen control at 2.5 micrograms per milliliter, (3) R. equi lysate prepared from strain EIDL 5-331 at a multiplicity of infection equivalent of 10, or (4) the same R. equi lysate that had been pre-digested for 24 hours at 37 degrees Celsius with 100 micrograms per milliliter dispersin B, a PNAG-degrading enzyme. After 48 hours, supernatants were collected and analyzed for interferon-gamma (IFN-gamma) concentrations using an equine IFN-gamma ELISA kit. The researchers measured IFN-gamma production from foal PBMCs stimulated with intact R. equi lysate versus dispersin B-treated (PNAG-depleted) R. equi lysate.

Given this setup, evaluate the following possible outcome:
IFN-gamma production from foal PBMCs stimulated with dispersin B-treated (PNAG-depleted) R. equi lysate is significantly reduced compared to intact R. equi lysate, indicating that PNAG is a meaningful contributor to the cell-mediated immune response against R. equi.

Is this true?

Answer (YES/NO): YES